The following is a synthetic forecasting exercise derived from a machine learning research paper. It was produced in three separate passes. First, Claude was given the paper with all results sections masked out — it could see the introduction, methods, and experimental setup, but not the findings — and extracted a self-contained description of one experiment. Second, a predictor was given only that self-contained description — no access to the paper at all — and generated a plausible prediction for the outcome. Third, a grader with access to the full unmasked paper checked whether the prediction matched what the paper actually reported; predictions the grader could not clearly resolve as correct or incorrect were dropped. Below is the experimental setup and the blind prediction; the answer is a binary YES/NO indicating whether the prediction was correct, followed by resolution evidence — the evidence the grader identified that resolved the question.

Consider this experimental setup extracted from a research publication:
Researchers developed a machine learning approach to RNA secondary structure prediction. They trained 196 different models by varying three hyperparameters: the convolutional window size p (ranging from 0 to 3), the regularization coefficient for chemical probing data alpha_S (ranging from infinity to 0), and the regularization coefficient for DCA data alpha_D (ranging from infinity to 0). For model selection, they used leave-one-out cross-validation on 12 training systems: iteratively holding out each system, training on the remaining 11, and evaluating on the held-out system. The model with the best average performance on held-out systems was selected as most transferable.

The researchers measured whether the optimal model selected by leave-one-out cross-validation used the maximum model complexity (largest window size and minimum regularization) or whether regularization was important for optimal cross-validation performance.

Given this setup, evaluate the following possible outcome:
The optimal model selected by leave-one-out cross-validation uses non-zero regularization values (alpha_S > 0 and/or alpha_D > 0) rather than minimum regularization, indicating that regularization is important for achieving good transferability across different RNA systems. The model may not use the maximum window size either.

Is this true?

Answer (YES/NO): YES